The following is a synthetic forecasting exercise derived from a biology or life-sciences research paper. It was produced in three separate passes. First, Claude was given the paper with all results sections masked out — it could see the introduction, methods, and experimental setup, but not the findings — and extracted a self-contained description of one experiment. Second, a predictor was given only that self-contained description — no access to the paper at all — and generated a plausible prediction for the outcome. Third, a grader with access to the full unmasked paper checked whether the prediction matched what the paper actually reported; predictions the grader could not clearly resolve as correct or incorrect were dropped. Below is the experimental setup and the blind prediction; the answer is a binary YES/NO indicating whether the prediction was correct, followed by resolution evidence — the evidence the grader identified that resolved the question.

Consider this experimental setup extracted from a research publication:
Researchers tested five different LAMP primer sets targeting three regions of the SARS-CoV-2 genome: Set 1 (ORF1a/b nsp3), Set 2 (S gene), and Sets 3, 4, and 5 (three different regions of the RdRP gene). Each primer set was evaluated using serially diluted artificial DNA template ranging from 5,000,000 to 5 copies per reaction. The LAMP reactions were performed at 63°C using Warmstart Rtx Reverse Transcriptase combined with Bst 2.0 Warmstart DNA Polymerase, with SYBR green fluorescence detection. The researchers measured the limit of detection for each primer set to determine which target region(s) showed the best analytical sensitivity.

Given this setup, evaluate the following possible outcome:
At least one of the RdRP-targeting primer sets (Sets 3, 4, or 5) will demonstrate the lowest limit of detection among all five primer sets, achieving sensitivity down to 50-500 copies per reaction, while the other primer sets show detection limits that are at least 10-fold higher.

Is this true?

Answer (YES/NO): NO